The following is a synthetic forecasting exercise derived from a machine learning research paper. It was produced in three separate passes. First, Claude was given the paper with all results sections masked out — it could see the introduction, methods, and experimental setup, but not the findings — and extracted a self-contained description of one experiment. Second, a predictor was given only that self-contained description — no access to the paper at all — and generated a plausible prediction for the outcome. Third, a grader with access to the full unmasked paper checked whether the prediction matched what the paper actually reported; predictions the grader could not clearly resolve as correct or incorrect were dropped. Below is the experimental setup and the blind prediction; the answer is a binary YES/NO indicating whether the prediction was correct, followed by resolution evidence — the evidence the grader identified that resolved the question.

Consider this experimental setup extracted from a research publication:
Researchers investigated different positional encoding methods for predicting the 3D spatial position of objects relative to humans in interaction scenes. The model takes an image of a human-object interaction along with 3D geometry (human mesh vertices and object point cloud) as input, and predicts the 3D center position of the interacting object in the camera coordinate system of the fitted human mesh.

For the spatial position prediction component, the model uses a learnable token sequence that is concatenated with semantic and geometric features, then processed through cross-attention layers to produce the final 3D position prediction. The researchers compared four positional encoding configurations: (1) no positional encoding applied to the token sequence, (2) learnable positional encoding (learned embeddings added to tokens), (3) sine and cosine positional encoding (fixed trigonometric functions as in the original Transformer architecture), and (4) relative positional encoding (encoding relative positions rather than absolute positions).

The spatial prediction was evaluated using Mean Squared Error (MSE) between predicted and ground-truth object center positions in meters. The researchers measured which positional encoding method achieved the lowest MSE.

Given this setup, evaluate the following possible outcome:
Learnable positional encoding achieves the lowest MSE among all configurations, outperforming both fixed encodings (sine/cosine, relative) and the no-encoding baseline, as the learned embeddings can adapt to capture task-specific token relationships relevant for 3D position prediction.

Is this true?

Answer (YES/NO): YES